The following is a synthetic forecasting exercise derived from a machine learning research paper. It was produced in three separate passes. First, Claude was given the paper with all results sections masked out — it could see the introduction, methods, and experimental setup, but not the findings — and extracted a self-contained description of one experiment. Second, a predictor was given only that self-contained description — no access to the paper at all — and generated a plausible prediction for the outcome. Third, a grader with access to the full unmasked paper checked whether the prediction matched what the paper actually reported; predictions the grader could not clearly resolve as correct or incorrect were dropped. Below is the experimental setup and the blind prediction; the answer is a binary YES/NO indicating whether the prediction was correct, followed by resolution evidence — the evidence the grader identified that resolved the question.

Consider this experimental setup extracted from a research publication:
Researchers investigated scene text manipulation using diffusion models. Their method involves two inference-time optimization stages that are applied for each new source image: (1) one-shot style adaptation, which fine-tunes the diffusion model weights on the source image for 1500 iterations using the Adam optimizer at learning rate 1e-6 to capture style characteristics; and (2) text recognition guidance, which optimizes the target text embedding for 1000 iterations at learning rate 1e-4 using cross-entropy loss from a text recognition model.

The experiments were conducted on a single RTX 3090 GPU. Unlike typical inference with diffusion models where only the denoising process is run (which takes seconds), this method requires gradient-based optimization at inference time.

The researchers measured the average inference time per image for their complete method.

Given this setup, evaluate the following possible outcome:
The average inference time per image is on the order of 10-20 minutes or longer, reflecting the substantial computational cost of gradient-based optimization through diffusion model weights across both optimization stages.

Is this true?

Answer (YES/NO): NO